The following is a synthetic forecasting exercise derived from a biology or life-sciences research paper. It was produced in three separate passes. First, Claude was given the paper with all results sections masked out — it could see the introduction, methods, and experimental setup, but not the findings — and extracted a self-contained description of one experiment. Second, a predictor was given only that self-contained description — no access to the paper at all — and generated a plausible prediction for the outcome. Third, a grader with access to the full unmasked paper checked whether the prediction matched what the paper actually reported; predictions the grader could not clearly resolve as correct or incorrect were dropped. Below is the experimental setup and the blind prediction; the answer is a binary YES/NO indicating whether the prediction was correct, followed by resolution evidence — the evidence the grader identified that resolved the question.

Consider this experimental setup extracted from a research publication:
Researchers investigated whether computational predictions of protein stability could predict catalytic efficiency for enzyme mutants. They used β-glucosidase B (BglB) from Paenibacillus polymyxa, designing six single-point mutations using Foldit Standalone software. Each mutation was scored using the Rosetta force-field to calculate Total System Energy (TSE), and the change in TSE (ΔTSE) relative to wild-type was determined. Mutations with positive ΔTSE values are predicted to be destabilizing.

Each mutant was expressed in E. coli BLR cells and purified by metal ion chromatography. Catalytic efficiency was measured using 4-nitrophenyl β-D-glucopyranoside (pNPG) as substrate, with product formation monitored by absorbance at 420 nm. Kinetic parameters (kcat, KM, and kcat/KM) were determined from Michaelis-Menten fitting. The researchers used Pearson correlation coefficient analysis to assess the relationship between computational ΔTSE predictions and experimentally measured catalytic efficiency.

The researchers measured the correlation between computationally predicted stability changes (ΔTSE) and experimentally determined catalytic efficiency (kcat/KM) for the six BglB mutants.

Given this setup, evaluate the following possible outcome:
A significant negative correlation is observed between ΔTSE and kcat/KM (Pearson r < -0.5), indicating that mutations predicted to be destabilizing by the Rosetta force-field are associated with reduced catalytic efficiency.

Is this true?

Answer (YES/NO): NO